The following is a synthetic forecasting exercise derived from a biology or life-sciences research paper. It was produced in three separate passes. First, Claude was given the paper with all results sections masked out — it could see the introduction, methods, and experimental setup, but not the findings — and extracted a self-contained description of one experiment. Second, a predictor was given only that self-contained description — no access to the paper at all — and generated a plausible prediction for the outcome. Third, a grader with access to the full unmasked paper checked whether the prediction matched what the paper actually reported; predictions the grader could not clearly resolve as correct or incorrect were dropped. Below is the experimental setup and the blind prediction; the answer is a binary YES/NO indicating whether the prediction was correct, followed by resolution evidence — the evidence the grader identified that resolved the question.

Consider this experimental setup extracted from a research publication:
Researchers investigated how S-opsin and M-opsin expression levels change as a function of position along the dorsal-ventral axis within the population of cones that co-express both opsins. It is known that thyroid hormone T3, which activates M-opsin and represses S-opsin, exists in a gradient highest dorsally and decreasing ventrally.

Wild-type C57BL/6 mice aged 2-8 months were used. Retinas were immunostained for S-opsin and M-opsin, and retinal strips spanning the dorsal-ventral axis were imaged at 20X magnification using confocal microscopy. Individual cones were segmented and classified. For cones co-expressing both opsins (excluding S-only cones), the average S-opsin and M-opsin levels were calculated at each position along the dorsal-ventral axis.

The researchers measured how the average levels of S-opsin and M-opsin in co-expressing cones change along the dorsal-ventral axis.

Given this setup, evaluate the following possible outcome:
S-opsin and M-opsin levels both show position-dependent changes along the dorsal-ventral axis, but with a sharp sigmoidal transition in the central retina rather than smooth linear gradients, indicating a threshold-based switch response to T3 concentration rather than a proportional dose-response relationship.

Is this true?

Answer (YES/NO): NO